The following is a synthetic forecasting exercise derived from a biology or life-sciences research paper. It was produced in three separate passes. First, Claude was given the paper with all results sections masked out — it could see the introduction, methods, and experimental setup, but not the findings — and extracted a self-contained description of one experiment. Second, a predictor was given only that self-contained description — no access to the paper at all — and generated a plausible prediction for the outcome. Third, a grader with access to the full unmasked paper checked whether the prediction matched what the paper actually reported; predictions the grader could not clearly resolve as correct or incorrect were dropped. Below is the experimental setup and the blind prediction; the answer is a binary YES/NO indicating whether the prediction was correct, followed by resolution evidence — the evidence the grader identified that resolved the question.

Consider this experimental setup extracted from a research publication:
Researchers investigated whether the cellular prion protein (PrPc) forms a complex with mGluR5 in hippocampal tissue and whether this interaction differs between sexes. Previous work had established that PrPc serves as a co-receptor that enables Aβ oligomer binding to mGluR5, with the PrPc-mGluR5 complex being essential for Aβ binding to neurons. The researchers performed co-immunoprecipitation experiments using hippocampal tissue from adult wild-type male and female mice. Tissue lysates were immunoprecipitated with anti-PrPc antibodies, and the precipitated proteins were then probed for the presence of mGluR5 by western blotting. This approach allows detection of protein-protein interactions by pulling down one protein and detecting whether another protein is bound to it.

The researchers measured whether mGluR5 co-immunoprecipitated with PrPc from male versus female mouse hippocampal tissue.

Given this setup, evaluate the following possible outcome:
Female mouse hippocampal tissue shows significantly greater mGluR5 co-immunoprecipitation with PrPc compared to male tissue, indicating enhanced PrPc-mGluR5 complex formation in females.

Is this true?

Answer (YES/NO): NO